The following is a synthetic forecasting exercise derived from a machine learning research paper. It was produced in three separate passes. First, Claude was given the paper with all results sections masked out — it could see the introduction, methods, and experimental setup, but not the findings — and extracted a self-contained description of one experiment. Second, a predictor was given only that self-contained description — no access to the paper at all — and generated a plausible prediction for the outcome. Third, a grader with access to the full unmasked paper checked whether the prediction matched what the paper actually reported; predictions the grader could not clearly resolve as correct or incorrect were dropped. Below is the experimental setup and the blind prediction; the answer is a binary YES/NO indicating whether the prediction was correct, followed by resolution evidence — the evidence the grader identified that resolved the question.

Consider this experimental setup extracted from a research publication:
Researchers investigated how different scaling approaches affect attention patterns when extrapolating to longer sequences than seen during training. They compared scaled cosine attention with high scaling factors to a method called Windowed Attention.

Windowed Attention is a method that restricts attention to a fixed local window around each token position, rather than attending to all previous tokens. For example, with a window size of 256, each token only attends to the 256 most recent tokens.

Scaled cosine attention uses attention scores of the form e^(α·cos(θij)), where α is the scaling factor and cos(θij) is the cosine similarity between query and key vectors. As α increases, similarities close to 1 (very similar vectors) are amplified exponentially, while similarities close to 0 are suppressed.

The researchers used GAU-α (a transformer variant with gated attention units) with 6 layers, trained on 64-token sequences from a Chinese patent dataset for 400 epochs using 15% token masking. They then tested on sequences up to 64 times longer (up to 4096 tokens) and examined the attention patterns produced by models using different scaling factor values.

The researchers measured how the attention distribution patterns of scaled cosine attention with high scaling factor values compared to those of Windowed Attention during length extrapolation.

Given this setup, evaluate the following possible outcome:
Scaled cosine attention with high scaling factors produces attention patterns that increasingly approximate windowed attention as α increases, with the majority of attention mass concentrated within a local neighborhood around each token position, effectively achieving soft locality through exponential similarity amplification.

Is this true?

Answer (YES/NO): YES